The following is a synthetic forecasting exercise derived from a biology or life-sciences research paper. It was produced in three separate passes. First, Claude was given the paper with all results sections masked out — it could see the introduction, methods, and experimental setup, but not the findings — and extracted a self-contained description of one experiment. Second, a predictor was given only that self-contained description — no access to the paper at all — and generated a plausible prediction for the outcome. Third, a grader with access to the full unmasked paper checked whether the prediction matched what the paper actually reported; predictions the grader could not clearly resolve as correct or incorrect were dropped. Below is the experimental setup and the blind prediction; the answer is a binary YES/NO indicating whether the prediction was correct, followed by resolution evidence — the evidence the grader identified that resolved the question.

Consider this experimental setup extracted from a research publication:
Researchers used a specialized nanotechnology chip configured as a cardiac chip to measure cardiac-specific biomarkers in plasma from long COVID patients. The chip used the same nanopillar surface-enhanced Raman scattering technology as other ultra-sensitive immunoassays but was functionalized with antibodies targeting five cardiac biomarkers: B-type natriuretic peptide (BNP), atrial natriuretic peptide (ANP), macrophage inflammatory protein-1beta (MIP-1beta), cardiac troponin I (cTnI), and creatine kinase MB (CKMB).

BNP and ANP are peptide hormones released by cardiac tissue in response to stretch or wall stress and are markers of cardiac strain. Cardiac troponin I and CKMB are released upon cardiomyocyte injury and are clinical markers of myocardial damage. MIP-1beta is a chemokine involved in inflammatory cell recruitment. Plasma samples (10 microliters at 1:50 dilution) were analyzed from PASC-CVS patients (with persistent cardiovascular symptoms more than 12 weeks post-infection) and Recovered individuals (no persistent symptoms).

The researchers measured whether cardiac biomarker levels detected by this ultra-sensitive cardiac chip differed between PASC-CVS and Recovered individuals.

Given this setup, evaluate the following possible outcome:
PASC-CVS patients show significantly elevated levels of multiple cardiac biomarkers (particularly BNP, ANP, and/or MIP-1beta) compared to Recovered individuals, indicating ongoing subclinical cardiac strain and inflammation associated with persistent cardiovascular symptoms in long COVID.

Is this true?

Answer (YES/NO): NO